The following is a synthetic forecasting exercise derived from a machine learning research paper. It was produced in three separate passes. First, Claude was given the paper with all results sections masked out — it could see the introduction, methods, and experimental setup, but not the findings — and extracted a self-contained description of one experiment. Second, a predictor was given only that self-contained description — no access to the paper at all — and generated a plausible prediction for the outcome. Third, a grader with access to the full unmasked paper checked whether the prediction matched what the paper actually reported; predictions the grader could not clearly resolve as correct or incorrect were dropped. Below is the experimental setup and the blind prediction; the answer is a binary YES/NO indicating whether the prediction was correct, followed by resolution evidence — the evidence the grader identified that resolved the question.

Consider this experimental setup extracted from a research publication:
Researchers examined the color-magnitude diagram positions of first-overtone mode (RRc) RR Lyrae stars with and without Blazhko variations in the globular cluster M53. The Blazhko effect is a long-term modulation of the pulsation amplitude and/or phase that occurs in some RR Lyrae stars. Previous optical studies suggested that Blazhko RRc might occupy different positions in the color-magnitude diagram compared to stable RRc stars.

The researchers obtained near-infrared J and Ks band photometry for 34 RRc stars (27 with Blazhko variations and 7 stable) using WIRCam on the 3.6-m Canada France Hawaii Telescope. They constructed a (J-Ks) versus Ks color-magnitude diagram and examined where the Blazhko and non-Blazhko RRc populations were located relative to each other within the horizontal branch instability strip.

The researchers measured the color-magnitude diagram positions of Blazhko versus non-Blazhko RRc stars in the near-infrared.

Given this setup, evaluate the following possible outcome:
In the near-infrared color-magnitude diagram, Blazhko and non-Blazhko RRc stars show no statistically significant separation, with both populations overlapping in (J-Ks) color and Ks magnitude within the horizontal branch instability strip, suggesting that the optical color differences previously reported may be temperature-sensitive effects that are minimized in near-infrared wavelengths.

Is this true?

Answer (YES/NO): NO